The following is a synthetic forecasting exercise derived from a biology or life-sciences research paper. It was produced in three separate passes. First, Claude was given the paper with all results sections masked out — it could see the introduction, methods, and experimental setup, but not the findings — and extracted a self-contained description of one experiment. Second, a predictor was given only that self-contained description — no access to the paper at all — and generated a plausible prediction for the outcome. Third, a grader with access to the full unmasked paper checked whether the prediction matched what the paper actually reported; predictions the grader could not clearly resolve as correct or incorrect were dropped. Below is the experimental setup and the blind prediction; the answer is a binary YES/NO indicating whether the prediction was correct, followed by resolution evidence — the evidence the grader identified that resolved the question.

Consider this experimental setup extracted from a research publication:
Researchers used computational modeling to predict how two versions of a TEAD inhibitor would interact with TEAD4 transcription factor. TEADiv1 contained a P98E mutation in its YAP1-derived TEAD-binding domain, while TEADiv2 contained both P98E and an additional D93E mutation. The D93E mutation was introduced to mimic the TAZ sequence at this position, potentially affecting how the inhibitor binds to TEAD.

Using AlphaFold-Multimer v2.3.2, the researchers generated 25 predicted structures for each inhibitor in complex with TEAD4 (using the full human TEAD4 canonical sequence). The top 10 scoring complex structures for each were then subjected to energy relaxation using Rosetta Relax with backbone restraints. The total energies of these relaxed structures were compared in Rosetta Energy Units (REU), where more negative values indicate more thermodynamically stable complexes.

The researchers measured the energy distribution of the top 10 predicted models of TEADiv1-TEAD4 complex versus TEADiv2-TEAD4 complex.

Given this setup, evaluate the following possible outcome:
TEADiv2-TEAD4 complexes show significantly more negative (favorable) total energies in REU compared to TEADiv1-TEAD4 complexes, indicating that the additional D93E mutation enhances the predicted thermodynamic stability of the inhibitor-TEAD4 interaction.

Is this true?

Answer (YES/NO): YES